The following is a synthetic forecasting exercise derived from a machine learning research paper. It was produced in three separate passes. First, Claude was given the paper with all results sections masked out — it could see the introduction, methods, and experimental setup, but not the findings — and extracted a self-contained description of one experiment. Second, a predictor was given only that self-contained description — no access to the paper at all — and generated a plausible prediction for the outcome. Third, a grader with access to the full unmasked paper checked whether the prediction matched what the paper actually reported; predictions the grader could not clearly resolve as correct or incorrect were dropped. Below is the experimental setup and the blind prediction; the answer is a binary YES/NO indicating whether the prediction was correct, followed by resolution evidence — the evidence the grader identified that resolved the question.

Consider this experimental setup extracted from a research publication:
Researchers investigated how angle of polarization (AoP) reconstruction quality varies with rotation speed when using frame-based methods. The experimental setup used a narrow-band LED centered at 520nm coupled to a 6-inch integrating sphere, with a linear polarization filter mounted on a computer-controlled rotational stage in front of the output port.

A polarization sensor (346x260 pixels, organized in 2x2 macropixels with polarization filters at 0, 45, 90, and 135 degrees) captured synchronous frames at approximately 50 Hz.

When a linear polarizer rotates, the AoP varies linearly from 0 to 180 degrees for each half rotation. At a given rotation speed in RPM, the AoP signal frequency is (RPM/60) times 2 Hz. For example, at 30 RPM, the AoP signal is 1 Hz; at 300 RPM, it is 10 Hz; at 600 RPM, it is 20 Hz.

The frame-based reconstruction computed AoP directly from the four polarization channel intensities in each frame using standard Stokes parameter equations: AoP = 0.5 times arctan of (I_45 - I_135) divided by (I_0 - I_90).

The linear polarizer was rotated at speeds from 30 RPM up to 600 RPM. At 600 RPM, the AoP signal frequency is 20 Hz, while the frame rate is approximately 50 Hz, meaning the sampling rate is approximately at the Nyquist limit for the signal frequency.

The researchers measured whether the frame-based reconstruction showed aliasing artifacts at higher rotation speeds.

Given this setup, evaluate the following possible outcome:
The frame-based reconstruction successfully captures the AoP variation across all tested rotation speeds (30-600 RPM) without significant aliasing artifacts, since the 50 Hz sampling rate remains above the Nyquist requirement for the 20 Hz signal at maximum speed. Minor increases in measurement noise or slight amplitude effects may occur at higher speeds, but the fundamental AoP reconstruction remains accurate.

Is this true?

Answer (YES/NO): NO